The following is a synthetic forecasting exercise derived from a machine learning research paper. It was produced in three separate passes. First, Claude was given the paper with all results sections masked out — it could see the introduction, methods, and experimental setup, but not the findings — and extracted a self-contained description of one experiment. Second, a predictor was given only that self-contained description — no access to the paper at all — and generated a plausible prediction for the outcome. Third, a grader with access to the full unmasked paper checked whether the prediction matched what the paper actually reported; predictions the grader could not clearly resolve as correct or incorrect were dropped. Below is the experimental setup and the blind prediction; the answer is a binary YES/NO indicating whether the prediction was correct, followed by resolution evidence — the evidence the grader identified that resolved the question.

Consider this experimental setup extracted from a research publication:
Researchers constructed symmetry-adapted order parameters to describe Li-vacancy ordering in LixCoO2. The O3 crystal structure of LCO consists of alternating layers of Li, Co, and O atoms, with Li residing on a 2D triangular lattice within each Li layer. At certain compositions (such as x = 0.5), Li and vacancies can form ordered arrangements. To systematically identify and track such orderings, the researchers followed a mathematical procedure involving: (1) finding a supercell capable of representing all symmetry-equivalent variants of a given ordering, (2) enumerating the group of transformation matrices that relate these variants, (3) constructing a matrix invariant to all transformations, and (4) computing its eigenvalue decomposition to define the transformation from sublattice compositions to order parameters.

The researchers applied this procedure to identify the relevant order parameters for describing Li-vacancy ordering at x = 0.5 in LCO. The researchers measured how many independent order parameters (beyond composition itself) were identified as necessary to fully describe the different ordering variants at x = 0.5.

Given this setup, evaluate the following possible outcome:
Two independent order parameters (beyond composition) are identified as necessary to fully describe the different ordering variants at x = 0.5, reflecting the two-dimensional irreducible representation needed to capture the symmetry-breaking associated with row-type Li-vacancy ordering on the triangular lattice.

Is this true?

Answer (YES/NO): NO